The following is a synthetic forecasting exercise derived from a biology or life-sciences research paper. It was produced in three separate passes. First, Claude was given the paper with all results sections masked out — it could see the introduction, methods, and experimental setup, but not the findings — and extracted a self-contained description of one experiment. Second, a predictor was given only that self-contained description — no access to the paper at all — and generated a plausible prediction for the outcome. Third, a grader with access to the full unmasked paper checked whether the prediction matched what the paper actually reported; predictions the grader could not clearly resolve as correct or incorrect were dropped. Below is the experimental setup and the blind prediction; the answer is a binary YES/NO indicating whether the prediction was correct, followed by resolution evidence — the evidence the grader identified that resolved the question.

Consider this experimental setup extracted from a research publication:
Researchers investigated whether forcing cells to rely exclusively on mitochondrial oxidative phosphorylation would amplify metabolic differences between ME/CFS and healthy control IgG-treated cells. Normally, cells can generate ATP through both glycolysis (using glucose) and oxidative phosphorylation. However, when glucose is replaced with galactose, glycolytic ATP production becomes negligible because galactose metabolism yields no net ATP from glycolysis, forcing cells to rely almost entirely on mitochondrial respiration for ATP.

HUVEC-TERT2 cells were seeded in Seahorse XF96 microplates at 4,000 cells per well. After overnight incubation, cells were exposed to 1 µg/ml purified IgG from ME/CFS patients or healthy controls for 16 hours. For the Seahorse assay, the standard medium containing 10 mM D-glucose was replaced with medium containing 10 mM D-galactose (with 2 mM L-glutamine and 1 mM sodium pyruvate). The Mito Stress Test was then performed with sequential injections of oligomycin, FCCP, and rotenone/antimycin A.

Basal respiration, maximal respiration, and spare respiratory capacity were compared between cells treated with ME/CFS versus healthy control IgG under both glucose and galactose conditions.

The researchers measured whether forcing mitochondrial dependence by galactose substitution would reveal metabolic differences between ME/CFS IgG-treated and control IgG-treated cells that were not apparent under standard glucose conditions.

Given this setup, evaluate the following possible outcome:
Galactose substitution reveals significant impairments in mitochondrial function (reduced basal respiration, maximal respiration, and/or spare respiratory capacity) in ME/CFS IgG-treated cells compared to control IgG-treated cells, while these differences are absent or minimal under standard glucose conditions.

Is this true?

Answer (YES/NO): NO